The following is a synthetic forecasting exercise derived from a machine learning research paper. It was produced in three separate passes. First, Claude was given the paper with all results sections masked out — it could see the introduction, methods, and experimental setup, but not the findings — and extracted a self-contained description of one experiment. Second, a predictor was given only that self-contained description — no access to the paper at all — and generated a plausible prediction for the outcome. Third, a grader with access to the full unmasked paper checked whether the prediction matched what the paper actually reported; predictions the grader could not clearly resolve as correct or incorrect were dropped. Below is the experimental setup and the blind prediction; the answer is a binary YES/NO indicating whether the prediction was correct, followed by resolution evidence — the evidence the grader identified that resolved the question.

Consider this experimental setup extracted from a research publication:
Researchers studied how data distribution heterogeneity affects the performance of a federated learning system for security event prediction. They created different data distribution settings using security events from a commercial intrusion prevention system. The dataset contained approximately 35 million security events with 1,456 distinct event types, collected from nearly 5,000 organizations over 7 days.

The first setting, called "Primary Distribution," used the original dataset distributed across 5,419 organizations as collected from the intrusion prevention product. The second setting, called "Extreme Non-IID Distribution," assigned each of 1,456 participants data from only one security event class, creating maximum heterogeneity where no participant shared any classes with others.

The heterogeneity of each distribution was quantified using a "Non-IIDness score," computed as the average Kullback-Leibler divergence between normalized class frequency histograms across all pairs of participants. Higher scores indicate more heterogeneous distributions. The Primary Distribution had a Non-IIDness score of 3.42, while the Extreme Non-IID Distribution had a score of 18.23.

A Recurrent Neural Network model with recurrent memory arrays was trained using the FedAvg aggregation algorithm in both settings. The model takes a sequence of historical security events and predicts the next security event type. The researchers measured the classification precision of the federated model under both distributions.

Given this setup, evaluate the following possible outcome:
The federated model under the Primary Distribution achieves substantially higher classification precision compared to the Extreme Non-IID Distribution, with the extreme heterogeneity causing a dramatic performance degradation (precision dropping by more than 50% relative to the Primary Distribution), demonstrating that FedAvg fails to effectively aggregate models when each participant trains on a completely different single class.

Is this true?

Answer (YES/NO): NO